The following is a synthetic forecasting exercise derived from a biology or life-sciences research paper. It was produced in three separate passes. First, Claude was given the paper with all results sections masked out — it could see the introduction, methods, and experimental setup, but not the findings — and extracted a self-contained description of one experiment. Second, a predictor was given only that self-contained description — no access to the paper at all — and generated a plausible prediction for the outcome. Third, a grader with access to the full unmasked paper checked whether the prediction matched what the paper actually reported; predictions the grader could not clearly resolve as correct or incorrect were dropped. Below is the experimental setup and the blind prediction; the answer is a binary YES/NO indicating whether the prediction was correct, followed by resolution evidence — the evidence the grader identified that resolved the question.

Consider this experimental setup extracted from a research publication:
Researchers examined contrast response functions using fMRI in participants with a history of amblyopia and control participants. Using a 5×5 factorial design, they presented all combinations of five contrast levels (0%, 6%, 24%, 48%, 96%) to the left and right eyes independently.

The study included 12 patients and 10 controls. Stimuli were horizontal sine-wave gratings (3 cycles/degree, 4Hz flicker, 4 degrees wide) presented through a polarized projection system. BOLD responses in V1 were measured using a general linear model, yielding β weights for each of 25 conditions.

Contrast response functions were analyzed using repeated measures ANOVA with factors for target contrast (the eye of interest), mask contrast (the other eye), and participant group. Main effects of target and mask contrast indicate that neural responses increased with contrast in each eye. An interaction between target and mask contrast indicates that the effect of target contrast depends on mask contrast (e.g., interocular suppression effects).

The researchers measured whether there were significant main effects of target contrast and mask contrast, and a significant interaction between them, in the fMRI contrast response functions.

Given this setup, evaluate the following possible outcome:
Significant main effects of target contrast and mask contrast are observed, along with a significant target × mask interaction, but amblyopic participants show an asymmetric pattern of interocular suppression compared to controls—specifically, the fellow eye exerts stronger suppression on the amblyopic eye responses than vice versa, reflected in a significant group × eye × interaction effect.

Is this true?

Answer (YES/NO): NO